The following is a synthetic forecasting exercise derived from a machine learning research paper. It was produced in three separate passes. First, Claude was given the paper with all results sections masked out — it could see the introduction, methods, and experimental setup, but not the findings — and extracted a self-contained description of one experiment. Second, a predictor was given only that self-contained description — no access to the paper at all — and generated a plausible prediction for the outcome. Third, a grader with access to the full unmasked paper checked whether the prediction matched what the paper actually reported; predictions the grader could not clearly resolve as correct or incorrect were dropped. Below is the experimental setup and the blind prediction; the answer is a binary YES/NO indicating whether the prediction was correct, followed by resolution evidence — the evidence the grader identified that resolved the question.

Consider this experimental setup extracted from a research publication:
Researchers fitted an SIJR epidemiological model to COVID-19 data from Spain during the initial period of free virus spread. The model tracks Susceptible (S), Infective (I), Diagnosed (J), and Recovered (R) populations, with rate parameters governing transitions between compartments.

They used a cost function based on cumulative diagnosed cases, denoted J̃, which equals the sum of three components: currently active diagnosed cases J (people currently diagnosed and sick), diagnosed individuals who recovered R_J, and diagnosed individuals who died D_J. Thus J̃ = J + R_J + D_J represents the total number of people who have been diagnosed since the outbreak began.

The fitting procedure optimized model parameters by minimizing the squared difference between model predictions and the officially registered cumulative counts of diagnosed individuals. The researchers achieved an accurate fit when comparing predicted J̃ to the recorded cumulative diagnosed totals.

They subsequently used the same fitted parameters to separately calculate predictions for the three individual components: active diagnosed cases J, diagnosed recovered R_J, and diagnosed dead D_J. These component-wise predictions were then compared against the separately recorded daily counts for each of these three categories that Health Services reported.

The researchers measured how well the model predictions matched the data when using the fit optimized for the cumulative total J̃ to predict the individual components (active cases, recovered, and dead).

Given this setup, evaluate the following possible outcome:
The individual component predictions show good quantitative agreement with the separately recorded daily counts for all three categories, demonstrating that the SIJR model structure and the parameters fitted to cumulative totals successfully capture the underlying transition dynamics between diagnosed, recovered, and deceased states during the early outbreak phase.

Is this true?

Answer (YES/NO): NO